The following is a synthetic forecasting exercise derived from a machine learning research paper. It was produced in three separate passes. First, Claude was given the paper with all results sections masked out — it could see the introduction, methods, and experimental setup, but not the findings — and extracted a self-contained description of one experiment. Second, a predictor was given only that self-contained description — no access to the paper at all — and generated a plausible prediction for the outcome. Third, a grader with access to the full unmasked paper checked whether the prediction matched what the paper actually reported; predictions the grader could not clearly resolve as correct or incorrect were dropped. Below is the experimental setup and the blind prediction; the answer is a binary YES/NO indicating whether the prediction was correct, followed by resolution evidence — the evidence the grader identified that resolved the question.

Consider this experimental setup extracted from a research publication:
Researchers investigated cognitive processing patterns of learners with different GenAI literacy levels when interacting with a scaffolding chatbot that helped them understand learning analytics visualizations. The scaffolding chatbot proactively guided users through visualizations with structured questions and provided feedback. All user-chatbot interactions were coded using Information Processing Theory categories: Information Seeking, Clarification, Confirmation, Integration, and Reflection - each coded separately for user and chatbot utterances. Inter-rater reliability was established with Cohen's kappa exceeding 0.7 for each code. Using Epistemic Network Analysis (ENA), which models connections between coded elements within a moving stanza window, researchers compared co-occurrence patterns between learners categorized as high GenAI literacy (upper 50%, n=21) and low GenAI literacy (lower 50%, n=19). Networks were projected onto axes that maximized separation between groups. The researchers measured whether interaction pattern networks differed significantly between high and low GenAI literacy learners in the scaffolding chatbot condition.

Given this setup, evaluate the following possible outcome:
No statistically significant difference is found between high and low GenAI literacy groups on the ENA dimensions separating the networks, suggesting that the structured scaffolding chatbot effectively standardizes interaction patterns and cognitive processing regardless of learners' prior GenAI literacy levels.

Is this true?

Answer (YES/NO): NO